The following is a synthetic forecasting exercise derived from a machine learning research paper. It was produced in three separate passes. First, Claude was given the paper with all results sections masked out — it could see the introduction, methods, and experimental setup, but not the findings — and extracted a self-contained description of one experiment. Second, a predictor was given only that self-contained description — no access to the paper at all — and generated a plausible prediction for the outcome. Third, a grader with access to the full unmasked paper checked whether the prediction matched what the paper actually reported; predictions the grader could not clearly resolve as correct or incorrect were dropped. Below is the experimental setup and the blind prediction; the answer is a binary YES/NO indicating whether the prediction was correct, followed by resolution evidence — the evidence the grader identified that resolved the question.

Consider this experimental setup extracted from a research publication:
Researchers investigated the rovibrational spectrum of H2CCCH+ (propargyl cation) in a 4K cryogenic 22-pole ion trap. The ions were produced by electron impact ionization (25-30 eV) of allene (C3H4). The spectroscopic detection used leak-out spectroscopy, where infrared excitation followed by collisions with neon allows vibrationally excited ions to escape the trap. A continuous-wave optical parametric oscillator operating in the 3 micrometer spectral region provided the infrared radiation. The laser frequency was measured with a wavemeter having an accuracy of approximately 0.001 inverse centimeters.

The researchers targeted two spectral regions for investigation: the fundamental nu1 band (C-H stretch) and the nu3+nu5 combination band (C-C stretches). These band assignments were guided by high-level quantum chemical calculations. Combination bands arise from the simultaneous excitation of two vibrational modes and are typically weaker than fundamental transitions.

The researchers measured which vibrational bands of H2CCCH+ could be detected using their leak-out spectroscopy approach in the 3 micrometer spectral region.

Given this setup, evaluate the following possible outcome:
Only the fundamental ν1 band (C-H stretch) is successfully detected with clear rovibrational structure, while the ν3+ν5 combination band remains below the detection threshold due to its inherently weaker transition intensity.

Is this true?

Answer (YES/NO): NO